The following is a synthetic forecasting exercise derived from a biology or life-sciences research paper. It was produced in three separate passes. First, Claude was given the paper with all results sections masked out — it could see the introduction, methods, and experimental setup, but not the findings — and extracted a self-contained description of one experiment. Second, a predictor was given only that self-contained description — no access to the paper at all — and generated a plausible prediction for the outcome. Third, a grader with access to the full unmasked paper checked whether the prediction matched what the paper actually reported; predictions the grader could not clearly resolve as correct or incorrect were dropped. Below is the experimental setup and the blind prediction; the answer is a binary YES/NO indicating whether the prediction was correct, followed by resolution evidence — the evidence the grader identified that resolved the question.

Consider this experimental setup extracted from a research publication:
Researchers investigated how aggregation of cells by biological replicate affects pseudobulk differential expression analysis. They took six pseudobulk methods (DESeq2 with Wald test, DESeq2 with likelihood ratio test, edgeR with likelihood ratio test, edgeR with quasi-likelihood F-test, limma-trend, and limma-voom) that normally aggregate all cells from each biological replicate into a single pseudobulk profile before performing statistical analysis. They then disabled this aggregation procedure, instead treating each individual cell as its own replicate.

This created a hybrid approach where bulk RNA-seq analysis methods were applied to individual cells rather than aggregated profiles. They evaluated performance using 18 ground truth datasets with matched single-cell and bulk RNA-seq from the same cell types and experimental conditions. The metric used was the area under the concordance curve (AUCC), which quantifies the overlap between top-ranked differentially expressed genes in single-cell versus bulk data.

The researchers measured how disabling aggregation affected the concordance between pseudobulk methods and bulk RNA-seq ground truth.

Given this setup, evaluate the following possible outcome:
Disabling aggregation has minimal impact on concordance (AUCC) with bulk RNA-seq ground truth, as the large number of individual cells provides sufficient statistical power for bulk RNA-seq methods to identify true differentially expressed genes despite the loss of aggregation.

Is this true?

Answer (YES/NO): NO